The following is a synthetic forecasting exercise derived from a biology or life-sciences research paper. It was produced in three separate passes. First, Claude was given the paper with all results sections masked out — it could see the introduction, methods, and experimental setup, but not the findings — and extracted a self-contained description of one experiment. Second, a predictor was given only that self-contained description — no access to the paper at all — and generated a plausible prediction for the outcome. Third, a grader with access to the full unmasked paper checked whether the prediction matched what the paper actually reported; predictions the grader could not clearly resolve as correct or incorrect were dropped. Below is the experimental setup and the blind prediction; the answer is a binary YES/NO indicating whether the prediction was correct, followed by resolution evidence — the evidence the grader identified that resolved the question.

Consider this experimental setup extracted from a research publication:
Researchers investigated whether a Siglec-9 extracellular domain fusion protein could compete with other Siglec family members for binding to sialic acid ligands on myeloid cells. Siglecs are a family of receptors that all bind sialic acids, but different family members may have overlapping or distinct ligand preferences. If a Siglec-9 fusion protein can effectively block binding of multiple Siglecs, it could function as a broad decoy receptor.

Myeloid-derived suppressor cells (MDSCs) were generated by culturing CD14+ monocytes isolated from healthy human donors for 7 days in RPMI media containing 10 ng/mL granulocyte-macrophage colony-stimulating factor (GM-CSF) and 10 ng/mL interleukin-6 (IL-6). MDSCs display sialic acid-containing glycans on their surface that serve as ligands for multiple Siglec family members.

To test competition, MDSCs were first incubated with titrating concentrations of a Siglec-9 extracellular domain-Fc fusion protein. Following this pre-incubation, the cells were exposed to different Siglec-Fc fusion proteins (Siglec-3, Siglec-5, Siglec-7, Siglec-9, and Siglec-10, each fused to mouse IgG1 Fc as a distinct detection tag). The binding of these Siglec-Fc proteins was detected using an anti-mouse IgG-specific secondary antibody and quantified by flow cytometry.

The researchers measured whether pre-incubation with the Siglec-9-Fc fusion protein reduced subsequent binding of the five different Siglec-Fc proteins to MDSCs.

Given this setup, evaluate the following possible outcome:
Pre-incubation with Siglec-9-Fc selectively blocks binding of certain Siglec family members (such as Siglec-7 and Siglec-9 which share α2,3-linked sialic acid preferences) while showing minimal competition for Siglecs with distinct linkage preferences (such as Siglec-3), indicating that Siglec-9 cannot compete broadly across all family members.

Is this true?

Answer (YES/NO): NO